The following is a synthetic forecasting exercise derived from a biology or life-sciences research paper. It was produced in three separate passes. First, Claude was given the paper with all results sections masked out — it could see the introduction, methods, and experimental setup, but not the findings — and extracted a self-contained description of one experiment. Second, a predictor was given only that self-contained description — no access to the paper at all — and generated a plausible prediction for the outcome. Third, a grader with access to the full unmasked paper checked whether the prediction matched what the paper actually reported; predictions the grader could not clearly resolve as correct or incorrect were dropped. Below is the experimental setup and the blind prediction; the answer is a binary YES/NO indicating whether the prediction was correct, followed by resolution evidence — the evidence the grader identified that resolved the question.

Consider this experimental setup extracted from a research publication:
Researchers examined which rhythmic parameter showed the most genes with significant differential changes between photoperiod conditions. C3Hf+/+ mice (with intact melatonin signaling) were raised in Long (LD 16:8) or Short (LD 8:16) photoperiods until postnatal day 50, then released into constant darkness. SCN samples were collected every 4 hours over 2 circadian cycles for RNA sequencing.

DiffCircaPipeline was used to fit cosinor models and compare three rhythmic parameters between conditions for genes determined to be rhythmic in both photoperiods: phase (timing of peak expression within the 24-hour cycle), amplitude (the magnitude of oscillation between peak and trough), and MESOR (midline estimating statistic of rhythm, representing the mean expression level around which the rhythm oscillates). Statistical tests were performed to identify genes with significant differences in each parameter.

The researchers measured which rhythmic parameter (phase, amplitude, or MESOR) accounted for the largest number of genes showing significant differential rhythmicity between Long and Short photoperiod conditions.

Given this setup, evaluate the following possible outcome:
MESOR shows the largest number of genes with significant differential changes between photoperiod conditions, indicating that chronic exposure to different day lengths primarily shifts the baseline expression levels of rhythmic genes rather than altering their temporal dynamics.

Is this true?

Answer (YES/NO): NO